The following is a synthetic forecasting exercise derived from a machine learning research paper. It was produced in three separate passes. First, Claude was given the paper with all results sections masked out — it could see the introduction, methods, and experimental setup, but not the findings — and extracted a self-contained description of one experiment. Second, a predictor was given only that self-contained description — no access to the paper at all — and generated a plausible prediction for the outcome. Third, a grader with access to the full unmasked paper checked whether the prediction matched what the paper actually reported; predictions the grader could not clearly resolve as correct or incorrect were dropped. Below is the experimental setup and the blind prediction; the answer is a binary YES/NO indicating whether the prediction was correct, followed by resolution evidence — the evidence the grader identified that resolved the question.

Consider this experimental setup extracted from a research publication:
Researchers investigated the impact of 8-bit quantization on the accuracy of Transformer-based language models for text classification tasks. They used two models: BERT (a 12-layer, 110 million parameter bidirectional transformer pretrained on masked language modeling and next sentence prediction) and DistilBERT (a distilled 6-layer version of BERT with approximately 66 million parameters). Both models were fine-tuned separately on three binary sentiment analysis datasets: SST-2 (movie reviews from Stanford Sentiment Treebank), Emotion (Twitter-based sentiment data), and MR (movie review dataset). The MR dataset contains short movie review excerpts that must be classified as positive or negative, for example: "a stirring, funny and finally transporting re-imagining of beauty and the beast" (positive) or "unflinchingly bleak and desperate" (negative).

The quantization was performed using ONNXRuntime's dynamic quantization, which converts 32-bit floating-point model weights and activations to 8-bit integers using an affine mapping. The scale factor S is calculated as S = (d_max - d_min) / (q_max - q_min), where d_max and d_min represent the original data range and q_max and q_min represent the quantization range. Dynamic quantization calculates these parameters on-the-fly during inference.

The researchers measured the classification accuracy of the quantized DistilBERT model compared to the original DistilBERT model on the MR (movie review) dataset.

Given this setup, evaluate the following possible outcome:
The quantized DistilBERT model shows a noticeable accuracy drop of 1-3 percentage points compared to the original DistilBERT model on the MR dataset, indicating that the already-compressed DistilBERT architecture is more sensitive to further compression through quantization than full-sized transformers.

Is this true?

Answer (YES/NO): NO